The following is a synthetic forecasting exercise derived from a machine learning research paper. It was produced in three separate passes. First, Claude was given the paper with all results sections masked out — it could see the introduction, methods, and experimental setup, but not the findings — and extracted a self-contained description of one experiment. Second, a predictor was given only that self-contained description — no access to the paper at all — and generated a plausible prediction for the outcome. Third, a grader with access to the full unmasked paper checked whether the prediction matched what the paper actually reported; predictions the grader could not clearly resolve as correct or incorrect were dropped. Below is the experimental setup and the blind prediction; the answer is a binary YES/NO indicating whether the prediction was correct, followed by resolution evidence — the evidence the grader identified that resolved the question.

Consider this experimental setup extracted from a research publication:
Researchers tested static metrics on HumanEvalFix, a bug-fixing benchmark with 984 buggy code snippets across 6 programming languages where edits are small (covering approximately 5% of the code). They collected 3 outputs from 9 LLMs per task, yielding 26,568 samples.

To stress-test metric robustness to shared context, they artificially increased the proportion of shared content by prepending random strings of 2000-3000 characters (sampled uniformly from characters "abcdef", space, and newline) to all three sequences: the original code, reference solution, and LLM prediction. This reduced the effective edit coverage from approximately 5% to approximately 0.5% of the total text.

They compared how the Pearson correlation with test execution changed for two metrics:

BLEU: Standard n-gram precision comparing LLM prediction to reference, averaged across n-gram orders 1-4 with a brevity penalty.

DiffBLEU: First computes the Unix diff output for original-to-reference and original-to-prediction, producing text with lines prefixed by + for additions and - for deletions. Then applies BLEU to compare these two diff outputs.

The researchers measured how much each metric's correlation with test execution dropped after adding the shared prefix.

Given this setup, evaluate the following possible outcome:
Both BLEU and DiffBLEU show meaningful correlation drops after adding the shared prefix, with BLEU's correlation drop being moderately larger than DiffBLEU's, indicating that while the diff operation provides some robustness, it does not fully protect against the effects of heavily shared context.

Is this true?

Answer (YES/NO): NO